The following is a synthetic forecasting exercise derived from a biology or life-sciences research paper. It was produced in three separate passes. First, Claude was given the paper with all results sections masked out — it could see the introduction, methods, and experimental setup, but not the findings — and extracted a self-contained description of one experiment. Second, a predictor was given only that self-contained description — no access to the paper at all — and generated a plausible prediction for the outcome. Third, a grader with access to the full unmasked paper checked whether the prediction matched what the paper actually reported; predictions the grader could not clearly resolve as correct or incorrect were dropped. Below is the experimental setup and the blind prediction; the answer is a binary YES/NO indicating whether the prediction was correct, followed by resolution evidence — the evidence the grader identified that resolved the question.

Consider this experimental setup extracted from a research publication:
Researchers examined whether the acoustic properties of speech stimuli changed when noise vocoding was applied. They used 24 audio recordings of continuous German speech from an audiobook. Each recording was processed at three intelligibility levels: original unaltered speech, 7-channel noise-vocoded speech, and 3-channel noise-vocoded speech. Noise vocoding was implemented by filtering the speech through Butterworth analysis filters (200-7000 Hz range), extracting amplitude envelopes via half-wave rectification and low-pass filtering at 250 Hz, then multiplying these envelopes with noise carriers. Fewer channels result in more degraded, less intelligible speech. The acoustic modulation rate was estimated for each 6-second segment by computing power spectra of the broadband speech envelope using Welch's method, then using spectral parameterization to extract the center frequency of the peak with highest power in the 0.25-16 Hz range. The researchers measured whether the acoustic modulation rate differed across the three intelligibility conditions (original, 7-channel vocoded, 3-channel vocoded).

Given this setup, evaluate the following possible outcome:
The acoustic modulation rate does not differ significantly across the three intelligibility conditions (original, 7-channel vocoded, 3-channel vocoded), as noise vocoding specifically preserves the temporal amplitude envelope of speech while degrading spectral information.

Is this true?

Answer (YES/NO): YES